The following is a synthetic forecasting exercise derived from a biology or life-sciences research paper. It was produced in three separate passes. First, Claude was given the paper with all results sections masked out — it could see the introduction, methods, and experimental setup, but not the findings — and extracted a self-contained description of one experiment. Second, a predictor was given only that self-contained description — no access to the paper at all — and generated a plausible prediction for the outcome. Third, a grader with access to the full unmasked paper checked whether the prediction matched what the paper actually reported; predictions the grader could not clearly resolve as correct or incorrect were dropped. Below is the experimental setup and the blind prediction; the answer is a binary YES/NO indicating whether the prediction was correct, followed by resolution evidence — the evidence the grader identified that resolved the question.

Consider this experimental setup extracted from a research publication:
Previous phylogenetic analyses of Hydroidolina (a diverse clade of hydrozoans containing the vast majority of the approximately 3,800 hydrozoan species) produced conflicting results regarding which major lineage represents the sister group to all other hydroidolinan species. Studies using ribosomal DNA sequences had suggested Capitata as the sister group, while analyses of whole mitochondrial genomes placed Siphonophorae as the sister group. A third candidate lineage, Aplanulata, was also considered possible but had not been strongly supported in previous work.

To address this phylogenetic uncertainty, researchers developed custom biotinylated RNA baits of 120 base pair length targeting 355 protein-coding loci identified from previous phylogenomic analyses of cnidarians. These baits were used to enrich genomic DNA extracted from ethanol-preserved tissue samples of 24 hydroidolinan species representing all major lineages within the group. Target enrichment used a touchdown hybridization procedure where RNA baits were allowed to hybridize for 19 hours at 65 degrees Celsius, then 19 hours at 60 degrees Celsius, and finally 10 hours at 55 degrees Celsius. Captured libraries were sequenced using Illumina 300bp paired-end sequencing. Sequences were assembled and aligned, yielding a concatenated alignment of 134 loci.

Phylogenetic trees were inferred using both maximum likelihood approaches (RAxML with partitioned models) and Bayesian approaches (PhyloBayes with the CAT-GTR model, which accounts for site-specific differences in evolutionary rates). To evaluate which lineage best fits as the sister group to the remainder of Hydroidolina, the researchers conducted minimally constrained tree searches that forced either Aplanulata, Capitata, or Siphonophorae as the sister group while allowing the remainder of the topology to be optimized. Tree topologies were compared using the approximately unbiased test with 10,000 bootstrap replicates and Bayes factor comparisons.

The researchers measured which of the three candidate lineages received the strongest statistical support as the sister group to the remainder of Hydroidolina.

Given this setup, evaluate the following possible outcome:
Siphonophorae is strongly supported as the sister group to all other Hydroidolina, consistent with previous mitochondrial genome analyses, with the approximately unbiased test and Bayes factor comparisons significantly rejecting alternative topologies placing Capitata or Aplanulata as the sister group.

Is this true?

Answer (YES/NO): NO